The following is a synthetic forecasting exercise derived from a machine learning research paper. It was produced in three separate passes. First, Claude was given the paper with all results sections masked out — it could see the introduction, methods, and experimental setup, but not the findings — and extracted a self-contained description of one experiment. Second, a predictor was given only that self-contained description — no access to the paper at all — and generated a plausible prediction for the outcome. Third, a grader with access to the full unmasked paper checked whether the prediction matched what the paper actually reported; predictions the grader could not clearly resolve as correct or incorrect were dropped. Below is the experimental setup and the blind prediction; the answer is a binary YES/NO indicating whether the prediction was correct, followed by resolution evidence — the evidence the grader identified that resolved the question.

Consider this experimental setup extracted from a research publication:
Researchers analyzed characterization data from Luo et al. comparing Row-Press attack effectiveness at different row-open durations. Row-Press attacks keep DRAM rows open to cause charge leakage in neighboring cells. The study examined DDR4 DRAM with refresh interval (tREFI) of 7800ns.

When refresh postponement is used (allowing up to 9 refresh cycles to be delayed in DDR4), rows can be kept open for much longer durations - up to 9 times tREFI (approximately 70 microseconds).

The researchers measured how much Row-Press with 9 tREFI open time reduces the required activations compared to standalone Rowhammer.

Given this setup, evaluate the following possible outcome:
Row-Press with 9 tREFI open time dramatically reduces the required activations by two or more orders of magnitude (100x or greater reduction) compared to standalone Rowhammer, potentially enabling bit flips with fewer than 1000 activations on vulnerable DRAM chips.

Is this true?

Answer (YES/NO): YES